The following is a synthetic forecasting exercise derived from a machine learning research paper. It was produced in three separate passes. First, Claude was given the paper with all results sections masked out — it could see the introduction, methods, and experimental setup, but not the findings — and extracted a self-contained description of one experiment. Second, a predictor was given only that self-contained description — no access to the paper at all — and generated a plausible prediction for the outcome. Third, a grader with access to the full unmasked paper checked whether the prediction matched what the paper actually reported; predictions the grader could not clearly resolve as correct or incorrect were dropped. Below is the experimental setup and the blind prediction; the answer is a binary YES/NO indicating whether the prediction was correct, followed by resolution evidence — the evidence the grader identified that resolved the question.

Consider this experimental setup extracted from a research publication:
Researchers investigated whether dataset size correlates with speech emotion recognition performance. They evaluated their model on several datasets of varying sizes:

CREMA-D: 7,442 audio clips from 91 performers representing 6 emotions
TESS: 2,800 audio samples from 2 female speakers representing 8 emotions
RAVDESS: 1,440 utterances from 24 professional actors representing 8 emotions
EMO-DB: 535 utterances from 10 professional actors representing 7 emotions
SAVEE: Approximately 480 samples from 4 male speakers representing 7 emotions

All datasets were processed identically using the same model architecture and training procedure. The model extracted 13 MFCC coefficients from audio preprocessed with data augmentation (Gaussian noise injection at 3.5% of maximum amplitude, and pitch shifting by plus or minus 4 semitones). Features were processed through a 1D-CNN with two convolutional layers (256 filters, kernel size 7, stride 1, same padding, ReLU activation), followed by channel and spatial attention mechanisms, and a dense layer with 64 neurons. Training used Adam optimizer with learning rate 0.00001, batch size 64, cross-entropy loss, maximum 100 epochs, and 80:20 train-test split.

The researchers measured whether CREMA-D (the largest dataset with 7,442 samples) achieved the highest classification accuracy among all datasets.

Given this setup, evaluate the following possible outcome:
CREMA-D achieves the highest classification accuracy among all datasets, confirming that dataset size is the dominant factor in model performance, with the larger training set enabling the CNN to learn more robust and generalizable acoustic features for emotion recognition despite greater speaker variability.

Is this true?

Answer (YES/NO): NO